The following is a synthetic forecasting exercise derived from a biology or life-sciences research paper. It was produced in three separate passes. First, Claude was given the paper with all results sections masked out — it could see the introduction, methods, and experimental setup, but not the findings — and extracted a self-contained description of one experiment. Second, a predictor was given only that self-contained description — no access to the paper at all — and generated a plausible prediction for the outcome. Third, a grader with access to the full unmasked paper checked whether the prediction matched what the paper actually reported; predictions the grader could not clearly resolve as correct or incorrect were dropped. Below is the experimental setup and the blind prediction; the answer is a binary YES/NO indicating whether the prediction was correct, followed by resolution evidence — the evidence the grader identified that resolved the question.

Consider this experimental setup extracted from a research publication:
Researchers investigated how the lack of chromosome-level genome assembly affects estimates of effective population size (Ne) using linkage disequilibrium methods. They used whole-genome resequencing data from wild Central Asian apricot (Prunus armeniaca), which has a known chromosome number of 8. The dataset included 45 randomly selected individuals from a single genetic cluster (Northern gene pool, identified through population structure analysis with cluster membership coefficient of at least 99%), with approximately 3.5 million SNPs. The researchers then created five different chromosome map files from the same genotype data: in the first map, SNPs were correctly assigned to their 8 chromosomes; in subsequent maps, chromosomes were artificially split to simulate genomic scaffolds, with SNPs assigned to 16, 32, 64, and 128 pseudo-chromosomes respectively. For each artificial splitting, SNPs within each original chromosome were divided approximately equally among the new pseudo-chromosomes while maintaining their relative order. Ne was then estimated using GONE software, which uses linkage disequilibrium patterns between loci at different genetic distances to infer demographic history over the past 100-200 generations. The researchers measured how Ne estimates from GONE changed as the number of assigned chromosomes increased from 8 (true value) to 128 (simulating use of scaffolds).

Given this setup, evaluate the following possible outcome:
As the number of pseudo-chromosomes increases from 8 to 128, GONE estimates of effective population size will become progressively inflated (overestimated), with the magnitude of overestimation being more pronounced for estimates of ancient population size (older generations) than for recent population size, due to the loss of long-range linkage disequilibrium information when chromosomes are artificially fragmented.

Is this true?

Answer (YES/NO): NO